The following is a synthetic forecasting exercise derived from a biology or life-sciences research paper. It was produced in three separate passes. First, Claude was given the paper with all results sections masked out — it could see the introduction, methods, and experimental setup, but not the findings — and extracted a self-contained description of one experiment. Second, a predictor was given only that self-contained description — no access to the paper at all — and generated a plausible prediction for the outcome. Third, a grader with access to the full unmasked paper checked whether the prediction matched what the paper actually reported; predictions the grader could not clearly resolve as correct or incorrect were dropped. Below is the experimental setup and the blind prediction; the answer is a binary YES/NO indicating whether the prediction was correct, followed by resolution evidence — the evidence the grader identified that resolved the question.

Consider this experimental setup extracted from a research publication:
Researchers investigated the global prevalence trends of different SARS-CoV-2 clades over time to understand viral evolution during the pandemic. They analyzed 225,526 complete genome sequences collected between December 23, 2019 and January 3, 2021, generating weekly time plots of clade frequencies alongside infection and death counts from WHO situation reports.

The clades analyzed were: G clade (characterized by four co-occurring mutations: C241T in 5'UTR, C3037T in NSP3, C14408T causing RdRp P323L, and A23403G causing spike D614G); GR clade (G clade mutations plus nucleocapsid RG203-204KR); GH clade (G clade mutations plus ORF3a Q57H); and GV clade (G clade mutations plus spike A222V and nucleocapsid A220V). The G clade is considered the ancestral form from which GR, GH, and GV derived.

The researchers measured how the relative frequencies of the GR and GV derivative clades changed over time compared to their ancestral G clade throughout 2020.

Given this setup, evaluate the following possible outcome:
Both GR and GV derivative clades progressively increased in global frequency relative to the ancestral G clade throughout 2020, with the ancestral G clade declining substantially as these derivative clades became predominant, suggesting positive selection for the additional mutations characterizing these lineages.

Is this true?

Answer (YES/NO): NO